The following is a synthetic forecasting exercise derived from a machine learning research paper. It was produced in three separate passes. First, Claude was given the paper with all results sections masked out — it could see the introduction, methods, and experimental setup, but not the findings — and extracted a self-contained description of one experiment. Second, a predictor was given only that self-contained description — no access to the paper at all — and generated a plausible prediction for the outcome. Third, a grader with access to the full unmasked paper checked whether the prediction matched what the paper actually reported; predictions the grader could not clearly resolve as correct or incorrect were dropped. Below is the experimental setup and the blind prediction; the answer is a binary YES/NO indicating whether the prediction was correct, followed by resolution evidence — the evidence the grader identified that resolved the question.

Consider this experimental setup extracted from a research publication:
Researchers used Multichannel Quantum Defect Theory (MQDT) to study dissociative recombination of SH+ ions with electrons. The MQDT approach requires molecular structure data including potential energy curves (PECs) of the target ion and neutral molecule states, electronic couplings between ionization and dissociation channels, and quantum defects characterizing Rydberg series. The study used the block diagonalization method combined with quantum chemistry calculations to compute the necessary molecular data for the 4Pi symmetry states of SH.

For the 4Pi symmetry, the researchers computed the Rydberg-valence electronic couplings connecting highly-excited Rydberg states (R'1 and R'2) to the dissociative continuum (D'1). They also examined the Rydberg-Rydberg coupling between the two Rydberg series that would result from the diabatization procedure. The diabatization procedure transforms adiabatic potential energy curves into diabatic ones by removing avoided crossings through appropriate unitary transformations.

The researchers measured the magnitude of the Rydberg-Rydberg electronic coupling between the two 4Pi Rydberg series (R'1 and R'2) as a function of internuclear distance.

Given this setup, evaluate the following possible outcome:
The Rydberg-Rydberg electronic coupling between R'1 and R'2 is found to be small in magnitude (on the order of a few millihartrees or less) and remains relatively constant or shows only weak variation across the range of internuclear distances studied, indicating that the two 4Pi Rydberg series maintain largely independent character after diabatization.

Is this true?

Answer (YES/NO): NO